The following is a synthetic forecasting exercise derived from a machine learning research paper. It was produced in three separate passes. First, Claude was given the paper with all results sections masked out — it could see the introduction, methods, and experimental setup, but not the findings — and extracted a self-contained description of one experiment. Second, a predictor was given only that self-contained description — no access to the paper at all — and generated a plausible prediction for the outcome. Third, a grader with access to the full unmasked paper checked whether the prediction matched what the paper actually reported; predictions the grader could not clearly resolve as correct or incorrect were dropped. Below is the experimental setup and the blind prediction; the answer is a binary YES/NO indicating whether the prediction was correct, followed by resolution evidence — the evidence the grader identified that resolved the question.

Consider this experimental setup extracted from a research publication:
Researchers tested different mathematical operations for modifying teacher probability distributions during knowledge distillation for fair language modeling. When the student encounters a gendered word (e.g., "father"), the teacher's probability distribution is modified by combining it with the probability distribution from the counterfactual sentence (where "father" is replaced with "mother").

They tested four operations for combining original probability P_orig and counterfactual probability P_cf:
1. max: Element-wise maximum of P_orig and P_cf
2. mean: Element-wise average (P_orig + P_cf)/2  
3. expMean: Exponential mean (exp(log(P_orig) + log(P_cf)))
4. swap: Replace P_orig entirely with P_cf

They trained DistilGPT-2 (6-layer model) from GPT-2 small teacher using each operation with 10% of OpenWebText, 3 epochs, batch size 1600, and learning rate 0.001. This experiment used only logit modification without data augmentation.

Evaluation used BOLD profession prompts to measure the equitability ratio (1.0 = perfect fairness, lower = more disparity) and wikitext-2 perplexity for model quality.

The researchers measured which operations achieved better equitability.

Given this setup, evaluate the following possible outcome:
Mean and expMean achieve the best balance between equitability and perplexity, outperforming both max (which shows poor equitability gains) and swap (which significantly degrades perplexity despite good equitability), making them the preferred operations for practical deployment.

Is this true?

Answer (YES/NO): NO